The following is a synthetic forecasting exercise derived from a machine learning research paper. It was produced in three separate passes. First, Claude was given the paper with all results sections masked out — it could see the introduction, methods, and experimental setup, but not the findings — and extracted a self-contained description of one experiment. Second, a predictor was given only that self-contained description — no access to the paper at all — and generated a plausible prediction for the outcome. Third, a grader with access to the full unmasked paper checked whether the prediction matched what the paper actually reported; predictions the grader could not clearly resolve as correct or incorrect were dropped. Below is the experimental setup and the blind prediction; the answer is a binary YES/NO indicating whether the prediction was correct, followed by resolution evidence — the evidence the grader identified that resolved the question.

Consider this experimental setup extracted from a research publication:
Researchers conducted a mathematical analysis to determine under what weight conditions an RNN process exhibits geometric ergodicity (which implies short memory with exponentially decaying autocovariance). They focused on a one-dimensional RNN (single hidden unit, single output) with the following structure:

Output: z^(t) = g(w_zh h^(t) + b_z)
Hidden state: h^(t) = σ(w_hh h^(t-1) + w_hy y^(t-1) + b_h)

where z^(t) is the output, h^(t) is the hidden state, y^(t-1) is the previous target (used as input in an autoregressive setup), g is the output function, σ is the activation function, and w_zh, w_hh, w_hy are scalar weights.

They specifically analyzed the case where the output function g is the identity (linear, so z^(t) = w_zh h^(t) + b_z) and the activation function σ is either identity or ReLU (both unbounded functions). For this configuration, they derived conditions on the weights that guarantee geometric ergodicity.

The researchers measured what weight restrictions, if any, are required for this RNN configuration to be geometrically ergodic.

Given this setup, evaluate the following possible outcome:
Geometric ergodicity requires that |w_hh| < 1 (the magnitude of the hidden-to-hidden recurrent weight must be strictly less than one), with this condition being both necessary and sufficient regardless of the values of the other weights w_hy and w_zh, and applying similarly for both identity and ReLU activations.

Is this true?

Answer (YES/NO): NO